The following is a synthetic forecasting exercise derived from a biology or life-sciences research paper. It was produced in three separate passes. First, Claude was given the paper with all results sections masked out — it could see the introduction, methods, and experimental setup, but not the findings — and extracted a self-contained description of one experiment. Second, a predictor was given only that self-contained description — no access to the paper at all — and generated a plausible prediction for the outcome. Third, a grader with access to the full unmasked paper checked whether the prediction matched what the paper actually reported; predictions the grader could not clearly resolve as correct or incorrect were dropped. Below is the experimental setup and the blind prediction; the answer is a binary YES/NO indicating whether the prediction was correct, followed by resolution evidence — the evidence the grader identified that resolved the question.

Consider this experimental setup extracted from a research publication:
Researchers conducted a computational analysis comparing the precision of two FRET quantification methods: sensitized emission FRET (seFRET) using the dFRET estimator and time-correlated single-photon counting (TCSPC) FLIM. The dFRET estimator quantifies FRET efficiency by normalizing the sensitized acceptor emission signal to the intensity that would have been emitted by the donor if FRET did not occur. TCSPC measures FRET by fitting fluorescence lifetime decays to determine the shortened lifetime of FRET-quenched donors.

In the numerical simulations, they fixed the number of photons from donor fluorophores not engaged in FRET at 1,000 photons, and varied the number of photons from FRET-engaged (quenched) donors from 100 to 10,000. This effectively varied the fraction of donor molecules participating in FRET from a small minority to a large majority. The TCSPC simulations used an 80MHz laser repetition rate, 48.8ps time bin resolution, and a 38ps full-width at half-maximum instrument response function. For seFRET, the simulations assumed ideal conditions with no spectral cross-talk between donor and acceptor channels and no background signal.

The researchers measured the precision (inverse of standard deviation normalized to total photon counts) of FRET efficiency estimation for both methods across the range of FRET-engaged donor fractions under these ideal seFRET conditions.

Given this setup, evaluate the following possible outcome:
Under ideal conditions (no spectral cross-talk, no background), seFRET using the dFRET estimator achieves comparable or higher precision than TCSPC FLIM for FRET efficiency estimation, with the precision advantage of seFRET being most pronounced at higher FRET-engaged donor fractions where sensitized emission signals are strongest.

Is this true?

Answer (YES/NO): NO